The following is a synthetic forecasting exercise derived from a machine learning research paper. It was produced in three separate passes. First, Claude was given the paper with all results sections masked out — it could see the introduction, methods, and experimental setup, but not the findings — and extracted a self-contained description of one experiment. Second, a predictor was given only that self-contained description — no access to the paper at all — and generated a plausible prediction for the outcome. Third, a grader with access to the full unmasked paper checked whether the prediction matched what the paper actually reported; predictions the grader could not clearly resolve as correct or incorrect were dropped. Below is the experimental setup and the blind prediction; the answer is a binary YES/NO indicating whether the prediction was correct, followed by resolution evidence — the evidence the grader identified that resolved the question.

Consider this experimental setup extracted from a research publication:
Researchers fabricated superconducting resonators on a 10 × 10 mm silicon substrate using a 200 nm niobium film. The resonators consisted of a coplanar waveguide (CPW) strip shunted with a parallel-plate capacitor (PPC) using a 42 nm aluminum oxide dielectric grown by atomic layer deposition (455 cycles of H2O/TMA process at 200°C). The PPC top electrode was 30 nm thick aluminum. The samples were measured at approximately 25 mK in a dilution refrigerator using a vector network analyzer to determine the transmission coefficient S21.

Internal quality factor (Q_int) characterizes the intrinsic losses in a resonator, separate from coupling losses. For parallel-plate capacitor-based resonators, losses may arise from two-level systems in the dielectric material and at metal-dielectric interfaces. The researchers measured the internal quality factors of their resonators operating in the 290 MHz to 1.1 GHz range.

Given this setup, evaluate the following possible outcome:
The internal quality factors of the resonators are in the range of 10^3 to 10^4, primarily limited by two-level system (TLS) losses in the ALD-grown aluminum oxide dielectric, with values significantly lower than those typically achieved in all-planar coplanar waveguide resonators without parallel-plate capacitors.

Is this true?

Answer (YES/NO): YES